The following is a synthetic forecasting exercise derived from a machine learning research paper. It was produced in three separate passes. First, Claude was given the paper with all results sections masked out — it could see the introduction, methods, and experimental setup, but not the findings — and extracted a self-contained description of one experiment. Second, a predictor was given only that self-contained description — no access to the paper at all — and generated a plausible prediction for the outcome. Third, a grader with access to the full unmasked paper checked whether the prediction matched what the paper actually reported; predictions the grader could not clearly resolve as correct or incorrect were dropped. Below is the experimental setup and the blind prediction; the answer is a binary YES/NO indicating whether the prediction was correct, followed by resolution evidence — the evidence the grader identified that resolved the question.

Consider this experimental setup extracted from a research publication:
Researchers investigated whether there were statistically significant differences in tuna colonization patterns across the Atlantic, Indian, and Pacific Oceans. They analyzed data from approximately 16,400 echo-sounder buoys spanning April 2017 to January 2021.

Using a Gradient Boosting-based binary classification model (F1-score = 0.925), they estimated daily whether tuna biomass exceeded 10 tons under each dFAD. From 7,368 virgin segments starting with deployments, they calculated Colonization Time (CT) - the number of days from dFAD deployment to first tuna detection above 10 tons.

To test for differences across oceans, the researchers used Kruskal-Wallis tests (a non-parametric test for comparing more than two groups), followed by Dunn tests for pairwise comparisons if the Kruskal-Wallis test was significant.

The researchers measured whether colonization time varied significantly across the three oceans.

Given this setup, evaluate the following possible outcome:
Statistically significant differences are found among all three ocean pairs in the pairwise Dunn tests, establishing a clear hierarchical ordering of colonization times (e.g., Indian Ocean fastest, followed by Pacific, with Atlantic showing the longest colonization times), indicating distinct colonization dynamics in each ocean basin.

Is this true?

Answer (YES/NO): NO